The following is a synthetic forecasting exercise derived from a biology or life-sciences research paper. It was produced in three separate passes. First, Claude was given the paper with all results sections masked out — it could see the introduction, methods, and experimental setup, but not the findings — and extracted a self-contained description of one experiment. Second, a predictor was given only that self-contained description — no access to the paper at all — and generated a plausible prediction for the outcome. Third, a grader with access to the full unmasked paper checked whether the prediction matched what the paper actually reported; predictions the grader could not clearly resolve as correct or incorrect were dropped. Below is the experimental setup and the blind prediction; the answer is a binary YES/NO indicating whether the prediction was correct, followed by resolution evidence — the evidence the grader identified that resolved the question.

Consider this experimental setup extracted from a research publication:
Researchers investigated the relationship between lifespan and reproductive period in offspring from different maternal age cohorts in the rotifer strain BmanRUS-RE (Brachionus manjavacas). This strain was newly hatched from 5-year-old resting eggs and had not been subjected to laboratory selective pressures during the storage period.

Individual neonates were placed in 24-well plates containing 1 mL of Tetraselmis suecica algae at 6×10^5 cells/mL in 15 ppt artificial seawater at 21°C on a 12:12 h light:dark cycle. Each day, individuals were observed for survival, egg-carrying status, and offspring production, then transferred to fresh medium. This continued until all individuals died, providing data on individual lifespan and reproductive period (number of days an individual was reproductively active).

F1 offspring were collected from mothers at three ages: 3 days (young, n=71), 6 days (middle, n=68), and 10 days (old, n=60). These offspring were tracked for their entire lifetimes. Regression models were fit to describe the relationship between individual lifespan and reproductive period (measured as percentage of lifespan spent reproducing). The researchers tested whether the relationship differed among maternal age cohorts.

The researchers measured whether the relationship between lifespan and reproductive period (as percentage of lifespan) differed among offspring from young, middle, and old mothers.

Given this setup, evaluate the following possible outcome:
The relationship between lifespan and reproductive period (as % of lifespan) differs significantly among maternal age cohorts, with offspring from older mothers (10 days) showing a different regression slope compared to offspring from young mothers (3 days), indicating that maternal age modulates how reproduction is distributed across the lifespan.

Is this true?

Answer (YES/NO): YES